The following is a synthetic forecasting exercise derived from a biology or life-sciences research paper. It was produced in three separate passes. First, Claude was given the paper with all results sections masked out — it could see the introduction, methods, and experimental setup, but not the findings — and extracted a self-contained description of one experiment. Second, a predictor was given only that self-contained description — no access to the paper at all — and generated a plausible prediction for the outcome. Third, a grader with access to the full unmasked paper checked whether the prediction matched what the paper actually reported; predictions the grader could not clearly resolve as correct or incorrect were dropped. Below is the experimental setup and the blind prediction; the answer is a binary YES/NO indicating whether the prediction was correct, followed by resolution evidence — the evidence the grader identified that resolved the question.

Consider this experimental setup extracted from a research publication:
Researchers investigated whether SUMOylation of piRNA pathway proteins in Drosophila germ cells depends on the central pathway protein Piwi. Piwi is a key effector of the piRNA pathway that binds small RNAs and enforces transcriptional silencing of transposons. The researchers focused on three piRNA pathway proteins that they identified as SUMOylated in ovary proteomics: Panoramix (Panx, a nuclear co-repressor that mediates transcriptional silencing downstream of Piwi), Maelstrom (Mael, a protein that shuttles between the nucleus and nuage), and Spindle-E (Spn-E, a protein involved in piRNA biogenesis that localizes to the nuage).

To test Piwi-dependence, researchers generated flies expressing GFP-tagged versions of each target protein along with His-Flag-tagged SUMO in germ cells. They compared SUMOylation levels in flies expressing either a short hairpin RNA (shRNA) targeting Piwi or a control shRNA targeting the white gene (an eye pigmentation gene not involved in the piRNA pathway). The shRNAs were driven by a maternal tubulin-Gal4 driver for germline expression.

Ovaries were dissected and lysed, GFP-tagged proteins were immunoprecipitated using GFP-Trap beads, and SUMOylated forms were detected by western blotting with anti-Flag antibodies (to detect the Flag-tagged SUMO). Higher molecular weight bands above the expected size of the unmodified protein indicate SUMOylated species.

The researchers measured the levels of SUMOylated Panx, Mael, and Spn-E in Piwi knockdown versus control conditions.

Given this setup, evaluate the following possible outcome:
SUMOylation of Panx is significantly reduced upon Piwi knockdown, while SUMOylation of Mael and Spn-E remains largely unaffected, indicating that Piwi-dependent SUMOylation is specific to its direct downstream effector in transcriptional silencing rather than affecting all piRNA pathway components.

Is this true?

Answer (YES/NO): NO